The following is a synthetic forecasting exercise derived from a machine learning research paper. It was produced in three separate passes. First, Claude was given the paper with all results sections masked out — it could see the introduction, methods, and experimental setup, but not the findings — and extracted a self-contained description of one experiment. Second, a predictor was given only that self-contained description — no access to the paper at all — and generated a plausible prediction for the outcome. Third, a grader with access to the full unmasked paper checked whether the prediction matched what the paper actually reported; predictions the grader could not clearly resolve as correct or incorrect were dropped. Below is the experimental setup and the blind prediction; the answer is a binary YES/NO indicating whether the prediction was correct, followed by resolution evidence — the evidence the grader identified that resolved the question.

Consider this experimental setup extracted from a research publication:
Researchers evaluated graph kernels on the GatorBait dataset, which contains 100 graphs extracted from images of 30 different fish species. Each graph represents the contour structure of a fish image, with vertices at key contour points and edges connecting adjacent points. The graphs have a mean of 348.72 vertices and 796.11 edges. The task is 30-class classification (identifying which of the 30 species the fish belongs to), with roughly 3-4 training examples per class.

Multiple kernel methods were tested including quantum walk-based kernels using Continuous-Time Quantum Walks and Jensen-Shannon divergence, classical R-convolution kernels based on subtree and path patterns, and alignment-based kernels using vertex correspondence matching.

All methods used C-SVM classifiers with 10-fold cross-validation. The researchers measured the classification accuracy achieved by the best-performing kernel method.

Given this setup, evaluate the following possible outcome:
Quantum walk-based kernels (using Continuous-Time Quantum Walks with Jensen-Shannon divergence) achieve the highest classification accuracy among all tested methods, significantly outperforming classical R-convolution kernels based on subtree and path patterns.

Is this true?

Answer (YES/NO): YES